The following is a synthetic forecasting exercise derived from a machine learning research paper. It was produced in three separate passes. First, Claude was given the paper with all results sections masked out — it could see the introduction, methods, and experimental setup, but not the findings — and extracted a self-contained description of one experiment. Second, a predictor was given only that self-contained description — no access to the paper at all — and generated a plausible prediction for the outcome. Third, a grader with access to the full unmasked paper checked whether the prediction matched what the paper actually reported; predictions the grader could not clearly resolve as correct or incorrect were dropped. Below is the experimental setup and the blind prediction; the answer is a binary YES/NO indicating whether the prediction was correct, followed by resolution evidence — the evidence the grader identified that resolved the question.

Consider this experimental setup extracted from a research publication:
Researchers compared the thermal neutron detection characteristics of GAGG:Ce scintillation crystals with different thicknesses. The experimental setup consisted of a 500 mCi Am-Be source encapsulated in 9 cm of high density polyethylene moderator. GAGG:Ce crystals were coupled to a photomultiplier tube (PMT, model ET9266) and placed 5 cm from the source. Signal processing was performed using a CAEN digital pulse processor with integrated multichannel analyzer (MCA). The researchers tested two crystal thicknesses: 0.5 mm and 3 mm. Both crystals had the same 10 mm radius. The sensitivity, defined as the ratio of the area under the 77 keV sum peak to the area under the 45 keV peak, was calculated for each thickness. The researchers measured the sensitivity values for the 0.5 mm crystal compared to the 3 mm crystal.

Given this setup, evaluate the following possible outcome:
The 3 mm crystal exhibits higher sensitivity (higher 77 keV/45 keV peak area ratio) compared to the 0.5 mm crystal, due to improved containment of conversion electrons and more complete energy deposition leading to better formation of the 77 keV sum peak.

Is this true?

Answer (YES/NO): NO